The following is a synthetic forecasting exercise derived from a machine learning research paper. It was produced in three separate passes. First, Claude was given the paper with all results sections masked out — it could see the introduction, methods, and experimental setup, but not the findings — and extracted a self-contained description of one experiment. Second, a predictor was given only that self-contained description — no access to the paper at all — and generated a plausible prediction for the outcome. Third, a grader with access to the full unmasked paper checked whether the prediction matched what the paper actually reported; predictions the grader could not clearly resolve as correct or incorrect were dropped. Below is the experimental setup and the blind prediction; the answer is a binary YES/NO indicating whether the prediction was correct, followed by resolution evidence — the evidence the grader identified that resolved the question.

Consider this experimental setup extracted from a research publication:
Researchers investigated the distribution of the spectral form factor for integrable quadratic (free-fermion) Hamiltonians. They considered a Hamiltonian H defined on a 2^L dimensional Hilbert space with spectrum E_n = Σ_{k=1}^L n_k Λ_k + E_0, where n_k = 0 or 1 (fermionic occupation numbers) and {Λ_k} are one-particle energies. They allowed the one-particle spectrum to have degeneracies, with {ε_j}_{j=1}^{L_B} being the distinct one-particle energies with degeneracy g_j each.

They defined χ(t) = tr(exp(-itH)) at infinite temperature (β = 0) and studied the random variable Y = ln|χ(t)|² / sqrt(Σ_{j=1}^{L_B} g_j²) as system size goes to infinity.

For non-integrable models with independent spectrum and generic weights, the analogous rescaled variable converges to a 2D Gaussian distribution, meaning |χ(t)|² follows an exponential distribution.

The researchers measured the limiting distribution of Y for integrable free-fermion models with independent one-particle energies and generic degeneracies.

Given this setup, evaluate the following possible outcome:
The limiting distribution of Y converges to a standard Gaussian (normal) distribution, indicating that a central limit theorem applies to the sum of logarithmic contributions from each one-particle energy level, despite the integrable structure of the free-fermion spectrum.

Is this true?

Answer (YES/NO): NO